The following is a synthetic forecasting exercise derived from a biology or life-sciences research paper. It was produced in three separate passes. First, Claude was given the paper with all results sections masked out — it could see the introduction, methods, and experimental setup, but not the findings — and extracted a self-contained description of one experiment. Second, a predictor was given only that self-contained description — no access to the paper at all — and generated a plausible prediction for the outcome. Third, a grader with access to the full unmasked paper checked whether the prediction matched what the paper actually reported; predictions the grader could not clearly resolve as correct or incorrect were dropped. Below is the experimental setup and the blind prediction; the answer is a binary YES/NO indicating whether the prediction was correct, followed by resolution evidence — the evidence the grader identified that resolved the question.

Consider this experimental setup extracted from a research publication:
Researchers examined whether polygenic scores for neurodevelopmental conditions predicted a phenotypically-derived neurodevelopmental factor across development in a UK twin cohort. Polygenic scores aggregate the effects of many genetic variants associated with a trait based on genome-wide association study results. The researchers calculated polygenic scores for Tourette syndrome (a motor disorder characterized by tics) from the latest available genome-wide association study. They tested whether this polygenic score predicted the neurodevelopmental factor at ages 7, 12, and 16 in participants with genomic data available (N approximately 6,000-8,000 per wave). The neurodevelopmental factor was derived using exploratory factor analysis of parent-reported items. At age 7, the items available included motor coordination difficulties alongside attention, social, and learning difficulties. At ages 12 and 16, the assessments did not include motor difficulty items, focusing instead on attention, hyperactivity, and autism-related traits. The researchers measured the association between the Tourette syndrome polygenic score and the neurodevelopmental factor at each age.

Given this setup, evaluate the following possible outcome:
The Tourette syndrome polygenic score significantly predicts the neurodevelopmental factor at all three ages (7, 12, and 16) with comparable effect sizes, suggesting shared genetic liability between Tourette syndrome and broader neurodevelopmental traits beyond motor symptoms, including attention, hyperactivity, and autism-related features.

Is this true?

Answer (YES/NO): NO